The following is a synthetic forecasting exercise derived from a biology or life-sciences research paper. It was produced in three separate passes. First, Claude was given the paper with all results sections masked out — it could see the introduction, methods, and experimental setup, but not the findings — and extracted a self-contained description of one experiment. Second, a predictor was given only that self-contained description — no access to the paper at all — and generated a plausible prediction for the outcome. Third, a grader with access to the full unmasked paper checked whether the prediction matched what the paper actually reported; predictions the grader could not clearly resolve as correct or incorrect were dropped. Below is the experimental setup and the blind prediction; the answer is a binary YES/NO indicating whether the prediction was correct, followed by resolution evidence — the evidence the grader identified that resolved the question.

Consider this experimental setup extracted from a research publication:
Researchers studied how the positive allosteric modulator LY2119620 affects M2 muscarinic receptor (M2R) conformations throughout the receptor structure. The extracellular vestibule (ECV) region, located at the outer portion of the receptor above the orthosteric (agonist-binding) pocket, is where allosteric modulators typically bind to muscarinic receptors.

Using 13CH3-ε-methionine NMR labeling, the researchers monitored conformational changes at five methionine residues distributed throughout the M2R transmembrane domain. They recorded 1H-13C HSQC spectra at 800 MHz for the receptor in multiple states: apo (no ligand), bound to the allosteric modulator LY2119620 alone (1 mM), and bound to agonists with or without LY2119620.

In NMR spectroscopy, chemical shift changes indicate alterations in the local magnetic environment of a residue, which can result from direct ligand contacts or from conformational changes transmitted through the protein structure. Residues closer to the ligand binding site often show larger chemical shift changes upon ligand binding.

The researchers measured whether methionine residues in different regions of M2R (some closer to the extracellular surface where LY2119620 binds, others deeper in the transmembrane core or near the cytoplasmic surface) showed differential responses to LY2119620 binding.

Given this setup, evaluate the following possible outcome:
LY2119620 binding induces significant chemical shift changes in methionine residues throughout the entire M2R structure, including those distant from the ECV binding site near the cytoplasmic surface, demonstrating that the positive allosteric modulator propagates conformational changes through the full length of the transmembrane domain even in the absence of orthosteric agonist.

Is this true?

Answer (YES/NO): NO